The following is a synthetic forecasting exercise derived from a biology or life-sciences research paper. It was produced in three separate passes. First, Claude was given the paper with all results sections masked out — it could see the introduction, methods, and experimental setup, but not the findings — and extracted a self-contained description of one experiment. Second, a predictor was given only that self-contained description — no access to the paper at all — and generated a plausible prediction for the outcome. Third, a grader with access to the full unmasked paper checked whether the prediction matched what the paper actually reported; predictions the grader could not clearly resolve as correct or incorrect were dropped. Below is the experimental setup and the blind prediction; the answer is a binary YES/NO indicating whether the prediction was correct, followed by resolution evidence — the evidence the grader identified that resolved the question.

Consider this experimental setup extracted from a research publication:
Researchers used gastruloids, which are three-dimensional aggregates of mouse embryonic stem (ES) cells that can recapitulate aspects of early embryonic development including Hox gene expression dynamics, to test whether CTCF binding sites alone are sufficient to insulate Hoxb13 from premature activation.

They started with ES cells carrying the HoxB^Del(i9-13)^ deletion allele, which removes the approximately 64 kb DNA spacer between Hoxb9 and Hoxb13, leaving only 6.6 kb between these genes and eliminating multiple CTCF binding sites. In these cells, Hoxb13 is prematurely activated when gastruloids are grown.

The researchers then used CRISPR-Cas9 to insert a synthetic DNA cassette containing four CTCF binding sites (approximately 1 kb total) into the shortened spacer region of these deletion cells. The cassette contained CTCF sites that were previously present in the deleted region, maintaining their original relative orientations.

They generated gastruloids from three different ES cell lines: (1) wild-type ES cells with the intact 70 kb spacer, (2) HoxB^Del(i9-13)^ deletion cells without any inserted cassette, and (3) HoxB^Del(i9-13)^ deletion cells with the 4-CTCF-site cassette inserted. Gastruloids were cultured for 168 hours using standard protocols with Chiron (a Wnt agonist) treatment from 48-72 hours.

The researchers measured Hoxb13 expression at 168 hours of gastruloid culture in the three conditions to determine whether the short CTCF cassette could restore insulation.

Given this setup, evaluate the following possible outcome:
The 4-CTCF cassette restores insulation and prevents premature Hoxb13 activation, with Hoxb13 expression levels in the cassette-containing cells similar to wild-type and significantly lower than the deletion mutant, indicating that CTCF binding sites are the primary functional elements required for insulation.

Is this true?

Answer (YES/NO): YES